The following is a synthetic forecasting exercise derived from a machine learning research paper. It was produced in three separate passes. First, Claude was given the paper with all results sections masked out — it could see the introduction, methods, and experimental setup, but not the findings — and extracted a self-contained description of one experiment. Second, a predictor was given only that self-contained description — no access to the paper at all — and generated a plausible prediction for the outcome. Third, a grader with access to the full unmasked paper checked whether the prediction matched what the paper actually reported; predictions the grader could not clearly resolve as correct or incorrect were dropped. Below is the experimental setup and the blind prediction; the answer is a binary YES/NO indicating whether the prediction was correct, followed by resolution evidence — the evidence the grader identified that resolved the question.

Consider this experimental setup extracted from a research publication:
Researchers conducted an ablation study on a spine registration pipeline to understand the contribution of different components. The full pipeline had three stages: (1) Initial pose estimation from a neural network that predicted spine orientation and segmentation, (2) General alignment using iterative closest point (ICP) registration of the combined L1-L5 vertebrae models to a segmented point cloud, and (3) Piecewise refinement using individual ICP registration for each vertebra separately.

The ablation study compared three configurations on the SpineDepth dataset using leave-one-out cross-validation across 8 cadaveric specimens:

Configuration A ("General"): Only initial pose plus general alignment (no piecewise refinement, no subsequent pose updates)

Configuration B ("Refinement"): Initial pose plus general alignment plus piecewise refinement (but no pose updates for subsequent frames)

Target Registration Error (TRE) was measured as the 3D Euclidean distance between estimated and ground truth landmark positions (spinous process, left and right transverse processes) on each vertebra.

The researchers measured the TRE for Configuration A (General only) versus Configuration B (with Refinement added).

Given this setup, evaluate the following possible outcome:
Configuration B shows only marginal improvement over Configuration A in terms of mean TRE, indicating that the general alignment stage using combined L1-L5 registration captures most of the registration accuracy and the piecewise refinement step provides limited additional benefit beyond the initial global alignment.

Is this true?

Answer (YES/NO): YES